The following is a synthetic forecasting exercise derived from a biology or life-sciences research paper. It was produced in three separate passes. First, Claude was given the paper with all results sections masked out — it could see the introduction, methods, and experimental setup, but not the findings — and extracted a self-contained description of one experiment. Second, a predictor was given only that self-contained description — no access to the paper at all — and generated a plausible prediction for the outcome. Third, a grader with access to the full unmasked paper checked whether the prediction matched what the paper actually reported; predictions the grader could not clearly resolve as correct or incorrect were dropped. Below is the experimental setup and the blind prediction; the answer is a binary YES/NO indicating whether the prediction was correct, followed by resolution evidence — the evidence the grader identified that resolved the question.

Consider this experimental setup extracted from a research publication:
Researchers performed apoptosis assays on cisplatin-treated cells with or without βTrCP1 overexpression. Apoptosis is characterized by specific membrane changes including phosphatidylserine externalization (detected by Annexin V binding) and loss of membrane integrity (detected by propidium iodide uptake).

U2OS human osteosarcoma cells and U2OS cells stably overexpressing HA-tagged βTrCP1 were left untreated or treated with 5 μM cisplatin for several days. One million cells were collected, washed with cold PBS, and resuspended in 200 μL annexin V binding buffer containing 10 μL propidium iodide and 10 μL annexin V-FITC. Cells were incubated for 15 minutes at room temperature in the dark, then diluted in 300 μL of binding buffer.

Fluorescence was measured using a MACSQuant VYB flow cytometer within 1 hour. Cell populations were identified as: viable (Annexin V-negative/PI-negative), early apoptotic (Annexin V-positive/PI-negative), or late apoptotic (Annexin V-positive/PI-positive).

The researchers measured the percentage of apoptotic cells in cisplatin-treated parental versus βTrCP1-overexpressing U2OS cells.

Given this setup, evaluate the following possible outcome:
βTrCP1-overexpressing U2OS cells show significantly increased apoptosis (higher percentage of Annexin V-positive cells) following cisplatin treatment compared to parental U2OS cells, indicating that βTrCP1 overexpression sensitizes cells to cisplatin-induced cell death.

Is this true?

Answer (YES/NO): YES